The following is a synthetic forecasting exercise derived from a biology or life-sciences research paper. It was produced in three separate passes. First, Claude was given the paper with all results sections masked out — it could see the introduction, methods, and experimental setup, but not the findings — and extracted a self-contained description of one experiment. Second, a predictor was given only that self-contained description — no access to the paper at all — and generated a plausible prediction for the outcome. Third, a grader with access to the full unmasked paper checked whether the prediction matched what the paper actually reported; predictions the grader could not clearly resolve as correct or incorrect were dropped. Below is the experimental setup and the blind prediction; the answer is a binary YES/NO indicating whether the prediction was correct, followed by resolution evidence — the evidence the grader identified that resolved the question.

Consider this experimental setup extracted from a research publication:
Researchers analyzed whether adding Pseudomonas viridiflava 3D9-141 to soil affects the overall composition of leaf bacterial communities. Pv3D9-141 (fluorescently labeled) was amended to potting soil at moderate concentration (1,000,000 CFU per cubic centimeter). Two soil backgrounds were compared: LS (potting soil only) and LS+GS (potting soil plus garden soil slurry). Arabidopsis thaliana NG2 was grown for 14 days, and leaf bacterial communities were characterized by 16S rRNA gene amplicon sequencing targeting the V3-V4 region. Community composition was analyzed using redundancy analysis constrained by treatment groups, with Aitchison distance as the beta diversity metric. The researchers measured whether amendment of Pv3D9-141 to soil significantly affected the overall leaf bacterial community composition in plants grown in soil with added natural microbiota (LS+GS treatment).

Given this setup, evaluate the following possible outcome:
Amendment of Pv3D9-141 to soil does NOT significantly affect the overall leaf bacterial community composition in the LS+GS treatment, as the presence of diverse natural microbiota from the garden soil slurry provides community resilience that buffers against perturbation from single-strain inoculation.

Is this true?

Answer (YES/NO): NO